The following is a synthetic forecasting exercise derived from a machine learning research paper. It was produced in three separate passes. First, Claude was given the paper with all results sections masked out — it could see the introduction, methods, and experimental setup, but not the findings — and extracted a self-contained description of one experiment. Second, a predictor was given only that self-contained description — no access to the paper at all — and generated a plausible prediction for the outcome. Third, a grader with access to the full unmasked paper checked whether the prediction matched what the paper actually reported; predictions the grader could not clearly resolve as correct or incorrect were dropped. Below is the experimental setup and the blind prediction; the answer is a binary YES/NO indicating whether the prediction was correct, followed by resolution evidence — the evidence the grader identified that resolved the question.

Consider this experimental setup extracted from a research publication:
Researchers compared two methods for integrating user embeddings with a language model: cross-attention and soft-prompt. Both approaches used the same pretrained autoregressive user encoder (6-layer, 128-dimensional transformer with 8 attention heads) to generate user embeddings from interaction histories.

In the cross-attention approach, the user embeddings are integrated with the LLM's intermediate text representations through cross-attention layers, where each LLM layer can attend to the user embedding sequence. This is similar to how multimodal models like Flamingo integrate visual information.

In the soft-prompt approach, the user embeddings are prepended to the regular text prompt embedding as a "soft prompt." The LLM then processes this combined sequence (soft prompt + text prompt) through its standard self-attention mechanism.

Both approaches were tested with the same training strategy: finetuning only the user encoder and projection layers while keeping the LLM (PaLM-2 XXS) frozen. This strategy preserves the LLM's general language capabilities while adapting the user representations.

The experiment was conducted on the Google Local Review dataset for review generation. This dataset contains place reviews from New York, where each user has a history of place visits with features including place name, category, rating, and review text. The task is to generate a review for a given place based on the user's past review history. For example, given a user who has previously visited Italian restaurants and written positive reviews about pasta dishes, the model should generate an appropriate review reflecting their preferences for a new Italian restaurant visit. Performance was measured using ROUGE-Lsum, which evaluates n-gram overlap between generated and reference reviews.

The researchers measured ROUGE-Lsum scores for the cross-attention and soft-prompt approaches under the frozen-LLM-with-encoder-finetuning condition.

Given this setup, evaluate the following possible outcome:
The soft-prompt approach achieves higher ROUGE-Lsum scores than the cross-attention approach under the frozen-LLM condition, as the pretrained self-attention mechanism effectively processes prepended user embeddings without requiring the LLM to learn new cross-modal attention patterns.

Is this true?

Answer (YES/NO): NO